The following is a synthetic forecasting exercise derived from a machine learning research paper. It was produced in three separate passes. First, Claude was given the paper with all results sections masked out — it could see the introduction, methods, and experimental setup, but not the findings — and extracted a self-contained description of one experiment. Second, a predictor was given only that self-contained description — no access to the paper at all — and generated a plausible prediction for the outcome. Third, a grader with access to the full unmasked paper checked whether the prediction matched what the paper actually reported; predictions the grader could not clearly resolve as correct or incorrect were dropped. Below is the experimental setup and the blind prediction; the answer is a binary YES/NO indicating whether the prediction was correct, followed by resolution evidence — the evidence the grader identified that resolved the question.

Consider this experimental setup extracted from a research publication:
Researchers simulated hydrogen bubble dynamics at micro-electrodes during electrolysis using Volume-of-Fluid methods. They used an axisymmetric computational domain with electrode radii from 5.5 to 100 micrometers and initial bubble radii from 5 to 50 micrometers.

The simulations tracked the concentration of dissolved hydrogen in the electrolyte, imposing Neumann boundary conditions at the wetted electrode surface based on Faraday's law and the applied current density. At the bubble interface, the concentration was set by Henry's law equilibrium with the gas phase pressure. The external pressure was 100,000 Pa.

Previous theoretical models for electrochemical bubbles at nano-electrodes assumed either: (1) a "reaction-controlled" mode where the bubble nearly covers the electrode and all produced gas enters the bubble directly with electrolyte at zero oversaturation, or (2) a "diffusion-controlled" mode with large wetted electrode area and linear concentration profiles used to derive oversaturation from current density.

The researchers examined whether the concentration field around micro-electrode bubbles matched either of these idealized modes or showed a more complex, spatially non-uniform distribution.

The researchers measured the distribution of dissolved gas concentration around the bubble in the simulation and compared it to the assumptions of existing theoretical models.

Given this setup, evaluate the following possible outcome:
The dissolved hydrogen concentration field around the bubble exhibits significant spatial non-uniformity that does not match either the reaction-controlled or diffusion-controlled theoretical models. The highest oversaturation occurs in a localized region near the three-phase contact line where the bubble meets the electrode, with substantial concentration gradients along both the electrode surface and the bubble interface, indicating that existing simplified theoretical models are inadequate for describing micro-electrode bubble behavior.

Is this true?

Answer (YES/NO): YES